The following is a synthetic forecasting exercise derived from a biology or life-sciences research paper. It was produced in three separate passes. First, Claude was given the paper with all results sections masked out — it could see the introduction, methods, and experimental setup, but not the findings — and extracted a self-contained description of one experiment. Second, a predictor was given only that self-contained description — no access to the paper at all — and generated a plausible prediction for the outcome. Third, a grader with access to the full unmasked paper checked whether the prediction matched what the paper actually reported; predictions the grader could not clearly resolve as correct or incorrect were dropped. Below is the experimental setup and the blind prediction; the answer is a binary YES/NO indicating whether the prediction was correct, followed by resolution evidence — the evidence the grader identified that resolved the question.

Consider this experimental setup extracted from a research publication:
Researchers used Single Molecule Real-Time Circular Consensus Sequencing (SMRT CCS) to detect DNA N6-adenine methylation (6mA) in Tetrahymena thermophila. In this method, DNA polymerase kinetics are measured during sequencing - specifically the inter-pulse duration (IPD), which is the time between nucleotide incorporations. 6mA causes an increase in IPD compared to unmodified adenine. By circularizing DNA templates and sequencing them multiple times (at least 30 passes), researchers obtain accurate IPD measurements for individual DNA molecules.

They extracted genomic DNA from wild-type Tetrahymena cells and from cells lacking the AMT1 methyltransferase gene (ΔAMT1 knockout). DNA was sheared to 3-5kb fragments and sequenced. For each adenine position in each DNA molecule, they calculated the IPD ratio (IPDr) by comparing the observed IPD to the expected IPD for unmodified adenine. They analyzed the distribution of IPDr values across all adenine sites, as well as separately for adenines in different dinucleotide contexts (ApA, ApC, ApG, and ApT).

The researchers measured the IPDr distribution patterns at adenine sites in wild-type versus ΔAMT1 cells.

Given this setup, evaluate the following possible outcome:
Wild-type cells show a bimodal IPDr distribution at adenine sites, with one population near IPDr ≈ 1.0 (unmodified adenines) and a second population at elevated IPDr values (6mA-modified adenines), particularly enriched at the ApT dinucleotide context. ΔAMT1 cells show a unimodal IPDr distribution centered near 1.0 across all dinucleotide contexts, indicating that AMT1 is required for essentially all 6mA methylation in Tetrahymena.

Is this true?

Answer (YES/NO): NO